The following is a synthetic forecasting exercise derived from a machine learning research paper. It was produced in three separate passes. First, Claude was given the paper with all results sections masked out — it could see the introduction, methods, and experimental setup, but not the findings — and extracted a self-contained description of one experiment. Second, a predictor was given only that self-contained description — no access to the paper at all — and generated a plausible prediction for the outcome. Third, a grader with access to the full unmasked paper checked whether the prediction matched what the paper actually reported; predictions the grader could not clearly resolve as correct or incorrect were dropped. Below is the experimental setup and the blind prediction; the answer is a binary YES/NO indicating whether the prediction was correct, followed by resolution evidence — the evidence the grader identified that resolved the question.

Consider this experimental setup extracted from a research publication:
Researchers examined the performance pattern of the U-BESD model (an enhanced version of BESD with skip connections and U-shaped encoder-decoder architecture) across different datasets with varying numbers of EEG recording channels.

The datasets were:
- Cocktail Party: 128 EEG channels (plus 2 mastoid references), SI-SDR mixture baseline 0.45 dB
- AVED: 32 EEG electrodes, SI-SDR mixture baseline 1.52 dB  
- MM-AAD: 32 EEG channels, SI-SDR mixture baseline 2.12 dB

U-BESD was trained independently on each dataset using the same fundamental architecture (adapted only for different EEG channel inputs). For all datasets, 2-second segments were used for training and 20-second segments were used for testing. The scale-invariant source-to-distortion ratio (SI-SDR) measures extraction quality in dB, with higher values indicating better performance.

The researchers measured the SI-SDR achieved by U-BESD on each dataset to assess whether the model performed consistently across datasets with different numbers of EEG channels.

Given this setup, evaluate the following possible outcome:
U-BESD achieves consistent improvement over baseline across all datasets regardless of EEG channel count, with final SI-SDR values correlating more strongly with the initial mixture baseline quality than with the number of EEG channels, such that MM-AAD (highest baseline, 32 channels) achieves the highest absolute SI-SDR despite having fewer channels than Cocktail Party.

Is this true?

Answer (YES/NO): NO